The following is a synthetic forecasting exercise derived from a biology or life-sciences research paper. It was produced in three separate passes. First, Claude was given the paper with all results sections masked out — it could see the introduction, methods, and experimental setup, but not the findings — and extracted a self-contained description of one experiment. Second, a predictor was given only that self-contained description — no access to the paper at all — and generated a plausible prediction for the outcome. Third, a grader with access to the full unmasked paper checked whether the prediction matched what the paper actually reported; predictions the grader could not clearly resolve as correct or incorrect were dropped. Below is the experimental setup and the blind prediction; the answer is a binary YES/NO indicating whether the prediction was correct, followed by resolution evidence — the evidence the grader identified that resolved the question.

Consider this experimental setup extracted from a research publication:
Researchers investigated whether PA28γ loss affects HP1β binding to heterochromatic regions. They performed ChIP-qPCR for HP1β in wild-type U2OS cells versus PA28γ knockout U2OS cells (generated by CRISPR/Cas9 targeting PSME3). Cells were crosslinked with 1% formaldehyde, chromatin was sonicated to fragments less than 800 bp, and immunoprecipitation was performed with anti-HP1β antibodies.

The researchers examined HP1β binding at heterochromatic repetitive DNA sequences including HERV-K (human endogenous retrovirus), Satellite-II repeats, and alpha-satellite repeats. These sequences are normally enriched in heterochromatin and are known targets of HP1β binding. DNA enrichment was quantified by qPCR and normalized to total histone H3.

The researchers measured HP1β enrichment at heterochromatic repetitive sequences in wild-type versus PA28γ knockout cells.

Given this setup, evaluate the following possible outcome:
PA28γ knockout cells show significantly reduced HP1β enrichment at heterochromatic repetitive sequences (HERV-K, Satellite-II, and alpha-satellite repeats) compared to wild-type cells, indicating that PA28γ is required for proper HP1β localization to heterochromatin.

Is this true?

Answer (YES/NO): NO